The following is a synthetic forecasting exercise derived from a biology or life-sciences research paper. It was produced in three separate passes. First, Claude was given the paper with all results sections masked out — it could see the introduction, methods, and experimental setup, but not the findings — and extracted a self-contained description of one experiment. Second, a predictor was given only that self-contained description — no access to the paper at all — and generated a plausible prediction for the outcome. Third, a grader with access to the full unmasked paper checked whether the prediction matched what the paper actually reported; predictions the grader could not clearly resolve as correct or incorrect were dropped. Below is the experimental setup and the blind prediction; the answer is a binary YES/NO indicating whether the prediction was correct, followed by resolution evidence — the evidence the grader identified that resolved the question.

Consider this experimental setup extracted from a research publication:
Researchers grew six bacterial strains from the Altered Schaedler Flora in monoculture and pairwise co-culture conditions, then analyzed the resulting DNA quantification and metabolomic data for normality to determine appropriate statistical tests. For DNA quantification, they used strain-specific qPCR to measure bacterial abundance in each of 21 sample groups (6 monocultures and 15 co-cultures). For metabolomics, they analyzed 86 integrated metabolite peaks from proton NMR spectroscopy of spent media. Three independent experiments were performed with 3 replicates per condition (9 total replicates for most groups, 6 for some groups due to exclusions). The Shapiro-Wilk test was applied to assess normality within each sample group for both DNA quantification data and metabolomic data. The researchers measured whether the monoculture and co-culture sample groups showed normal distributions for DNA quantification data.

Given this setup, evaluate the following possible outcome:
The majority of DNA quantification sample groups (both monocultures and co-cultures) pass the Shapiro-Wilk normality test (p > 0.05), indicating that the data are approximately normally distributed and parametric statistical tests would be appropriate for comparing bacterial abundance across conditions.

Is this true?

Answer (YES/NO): NO